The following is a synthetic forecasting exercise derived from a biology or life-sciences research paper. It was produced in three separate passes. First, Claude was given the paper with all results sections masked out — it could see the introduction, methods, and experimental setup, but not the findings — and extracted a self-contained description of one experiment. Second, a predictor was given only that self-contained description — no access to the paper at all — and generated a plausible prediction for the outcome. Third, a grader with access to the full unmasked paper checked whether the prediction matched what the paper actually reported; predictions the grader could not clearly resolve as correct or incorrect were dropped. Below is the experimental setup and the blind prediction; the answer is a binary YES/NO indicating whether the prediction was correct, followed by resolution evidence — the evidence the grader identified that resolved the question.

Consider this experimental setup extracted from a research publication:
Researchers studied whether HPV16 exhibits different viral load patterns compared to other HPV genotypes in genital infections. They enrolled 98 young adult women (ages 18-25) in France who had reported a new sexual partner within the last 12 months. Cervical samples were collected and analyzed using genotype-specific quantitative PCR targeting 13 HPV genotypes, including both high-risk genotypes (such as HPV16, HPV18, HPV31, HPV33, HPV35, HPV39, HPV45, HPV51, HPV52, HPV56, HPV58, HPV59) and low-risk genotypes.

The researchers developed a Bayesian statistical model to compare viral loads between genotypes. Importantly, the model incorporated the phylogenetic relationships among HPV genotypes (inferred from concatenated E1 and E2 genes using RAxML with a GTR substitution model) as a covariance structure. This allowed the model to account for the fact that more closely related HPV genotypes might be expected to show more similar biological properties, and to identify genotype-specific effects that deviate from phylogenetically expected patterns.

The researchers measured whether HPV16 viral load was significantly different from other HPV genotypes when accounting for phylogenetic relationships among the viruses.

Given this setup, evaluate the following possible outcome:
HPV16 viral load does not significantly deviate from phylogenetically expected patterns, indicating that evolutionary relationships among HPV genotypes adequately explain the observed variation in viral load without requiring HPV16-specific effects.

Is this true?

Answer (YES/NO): NO